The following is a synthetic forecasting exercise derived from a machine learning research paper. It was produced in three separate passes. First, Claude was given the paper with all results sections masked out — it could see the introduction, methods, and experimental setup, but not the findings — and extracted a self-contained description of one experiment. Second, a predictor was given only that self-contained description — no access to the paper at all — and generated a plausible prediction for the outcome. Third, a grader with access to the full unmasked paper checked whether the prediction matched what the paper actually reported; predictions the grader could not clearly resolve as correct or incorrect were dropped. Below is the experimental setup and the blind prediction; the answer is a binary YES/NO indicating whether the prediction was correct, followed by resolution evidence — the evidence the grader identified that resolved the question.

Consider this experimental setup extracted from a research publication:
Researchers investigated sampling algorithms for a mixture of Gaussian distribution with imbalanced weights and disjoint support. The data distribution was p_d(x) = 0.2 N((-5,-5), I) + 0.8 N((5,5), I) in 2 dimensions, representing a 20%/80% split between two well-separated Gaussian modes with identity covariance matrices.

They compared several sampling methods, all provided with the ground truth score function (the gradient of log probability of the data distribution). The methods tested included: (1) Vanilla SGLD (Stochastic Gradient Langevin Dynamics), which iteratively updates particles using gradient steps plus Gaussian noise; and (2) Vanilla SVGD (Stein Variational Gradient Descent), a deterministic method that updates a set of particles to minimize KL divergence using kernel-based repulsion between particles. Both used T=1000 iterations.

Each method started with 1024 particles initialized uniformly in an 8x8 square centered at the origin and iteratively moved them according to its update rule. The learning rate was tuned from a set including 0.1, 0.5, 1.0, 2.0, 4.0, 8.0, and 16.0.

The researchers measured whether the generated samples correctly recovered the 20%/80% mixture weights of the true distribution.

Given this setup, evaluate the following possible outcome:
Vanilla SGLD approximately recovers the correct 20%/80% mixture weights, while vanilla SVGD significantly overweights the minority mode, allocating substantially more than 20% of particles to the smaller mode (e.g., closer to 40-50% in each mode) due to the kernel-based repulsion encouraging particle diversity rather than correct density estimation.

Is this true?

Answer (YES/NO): NO